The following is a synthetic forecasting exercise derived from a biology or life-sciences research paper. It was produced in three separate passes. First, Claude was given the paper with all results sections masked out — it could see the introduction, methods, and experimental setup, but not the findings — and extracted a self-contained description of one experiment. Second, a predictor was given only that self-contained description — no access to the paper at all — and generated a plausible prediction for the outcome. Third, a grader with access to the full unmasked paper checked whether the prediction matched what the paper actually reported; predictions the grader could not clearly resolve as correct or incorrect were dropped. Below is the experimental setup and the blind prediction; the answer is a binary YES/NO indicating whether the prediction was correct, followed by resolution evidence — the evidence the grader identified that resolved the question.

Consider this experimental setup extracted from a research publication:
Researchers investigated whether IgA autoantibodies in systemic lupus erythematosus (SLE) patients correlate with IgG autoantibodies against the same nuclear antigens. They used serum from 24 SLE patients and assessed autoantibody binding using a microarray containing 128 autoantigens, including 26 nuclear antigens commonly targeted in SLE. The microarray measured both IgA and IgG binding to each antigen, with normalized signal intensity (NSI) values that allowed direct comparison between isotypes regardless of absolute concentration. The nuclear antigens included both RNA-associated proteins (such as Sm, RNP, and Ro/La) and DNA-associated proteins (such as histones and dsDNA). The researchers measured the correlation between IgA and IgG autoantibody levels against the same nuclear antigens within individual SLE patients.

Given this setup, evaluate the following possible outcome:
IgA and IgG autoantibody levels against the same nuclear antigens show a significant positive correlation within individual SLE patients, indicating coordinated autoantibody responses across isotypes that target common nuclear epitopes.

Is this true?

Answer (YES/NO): YES